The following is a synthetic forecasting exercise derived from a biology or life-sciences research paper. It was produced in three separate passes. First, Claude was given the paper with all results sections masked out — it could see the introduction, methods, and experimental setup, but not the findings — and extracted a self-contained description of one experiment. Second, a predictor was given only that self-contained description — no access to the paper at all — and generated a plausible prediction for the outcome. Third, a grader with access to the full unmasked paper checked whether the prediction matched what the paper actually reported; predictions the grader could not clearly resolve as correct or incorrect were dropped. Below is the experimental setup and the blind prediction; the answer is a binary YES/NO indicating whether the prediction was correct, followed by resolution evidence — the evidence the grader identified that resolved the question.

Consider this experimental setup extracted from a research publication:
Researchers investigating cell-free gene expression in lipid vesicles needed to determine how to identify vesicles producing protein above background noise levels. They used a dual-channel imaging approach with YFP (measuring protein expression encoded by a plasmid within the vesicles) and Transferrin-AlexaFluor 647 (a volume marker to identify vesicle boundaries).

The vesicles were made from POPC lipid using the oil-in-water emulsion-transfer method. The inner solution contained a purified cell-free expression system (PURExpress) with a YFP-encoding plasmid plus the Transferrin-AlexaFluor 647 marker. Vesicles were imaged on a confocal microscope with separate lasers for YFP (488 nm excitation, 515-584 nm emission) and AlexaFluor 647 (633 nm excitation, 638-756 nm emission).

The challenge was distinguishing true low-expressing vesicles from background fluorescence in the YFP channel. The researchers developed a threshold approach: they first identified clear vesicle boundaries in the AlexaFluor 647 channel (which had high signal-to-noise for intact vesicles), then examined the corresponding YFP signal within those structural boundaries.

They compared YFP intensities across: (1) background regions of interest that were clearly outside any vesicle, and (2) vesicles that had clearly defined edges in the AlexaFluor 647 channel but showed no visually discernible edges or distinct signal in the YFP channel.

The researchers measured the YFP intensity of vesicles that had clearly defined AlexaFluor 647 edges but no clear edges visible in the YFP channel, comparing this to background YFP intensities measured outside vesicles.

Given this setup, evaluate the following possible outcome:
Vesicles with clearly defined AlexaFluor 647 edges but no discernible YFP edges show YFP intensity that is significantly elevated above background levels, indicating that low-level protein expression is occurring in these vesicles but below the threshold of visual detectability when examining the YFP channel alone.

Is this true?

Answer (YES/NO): NO